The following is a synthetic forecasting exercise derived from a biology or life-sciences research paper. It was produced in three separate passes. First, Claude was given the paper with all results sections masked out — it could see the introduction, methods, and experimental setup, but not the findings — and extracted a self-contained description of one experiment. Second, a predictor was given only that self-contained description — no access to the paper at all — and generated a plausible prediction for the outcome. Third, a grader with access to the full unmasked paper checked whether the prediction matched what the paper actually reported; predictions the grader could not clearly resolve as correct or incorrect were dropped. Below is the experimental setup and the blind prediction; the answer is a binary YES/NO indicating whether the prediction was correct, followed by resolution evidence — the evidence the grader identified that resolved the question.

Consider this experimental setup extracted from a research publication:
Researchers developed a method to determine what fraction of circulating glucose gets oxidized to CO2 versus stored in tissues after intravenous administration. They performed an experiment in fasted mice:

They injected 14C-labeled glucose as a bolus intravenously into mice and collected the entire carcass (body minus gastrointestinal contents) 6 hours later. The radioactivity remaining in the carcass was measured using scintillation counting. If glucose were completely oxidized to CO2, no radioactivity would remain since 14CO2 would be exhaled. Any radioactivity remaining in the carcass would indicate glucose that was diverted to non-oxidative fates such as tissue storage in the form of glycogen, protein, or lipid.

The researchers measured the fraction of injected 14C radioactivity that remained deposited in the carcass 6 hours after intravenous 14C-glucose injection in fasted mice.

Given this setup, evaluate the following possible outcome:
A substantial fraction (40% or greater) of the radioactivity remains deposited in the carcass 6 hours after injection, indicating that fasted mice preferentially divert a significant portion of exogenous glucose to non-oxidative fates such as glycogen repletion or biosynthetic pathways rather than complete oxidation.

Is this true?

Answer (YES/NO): NO